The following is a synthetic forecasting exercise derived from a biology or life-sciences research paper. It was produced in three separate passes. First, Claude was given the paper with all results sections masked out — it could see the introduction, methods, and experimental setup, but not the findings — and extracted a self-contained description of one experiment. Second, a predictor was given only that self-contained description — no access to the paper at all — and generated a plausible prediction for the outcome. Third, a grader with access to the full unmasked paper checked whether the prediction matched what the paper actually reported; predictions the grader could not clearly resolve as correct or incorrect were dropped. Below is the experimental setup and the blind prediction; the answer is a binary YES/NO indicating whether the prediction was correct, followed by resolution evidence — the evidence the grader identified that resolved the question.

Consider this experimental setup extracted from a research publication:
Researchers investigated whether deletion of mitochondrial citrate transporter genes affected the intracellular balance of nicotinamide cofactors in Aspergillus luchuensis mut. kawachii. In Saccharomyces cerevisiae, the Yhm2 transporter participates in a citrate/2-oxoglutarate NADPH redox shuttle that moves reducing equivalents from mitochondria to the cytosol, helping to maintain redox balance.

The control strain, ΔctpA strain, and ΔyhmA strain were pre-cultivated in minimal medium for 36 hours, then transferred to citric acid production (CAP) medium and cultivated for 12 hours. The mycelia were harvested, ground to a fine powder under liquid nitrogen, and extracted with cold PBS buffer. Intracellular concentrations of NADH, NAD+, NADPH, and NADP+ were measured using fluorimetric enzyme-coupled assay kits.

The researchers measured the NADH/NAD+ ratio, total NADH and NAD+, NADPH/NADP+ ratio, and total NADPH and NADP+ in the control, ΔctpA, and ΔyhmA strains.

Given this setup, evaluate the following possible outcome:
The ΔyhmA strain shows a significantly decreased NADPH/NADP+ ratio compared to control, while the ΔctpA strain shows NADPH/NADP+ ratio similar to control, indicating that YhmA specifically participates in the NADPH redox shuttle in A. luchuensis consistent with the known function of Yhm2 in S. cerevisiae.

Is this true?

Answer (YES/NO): YES